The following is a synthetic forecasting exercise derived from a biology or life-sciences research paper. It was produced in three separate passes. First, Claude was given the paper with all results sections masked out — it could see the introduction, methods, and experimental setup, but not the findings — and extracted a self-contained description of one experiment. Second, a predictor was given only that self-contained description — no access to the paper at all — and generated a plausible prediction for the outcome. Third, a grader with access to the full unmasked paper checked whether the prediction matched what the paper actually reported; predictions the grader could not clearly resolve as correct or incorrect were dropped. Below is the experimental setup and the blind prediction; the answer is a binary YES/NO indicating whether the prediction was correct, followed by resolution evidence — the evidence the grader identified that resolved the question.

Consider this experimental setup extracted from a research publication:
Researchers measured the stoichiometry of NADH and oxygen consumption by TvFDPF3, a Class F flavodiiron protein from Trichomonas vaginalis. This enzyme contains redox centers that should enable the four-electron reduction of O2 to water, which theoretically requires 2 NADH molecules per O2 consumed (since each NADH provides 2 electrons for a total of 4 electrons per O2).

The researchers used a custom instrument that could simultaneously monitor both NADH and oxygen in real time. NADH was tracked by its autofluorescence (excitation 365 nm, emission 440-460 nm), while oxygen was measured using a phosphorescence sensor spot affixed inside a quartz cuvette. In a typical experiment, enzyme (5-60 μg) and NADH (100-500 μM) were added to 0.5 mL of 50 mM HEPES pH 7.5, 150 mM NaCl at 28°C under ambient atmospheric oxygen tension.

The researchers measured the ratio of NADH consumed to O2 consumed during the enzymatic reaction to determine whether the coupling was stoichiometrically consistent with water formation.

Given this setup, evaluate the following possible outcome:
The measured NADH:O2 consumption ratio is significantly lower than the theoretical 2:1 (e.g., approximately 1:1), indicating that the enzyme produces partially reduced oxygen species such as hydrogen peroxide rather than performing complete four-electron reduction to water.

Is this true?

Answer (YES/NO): NO